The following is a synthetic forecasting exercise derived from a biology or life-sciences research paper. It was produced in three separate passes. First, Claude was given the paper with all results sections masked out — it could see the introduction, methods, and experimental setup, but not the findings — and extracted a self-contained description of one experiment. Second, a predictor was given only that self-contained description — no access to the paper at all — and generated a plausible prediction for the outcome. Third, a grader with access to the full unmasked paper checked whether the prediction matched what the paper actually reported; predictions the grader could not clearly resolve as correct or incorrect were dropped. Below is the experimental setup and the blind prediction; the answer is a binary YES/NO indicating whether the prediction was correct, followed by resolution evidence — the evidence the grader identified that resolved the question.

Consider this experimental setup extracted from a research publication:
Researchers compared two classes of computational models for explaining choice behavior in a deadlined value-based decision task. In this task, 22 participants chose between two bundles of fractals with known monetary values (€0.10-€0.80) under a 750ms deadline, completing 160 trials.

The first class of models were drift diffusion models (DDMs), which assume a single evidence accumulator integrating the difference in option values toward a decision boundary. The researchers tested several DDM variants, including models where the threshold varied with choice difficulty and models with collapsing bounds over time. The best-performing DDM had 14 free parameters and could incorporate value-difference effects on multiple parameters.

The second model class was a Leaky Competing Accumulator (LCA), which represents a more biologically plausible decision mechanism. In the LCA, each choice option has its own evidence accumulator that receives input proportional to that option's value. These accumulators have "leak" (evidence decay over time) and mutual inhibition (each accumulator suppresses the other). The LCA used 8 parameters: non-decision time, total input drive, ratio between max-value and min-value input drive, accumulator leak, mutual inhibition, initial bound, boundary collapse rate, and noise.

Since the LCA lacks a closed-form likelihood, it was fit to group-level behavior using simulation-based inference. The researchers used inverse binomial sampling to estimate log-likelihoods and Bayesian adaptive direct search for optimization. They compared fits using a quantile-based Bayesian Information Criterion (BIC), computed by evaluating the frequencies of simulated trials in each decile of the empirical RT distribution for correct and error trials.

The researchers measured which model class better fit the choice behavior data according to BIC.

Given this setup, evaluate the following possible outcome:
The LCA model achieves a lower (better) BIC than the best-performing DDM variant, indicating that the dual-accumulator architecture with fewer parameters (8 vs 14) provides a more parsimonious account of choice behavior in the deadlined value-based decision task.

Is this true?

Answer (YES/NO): YES